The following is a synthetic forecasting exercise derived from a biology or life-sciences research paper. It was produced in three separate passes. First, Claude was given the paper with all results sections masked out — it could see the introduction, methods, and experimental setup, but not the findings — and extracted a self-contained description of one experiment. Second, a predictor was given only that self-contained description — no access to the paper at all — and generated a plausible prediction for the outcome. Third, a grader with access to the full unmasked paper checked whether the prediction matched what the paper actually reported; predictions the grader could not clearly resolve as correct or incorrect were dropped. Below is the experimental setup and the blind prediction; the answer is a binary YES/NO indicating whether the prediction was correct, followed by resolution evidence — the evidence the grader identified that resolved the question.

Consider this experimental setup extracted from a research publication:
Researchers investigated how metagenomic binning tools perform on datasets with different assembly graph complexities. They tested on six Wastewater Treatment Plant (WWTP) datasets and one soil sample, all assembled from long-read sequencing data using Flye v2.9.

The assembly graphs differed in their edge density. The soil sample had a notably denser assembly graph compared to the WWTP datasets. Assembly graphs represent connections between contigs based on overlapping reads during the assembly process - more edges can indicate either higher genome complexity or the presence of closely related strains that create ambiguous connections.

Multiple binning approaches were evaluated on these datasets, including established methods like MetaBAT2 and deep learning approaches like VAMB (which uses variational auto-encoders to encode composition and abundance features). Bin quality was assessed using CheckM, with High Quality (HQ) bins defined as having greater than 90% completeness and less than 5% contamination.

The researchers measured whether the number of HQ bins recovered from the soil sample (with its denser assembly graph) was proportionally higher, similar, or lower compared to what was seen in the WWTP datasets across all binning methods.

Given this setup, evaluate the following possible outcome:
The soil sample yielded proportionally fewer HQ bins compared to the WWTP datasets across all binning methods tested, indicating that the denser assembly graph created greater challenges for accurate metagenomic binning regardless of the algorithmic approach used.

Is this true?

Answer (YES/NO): YES